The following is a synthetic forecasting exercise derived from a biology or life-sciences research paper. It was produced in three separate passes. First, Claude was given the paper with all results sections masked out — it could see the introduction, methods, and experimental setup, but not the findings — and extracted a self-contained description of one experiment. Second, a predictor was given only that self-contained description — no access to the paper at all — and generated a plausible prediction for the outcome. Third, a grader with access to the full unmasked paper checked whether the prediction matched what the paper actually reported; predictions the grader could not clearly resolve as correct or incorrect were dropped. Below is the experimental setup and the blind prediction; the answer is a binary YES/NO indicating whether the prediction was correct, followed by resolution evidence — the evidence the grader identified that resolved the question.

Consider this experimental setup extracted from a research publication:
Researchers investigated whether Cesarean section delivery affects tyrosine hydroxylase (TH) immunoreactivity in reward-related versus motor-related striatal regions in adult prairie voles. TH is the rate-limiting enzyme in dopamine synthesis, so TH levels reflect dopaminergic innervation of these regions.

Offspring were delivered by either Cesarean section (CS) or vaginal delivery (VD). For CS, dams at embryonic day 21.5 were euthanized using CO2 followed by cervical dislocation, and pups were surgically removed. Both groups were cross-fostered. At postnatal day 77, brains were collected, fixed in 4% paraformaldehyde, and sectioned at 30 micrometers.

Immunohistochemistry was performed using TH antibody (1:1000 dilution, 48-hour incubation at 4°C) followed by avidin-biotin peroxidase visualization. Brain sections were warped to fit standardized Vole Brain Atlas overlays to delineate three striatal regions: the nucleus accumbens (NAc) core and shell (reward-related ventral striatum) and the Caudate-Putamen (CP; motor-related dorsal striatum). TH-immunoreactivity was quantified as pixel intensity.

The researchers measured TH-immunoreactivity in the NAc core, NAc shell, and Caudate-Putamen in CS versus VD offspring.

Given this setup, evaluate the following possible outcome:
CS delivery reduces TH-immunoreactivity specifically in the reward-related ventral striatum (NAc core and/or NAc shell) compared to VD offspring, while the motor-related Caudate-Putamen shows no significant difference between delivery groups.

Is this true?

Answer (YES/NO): YES